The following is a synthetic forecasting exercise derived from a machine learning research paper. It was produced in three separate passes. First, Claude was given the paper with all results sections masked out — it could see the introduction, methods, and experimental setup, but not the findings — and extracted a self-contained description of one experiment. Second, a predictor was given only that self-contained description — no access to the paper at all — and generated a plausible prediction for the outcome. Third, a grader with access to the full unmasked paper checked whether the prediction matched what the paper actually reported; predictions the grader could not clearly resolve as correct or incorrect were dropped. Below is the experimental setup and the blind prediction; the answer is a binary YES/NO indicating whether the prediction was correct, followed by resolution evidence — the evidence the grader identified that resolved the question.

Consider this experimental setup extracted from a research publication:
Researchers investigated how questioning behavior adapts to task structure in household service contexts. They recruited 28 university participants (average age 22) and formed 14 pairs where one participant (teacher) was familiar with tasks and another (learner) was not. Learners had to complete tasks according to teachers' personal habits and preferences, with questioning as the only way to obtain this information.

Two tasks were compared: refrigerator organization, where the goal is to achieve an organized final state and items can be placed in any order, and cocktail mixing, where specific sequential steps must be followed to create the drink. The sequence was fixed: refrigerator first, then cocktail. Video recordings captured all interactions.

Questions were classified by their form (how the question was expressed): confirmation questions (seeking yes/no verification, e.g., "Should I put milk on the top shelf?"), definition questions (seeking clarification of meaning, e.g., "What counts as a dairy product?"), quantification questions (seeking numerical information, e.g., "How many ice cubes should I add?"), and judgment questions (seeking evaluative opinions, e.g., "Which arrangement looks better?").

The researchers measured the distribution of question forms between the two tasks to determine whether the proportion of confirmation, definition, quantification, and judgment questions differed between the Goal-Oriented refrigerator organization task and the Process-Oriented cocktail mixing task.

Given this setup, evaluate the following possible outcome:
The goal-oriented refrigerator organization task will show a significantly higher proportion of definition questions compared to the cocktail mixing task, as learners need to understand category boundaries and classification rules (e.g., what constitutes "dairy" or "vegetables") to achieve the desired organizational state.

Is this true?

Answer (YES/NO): YES